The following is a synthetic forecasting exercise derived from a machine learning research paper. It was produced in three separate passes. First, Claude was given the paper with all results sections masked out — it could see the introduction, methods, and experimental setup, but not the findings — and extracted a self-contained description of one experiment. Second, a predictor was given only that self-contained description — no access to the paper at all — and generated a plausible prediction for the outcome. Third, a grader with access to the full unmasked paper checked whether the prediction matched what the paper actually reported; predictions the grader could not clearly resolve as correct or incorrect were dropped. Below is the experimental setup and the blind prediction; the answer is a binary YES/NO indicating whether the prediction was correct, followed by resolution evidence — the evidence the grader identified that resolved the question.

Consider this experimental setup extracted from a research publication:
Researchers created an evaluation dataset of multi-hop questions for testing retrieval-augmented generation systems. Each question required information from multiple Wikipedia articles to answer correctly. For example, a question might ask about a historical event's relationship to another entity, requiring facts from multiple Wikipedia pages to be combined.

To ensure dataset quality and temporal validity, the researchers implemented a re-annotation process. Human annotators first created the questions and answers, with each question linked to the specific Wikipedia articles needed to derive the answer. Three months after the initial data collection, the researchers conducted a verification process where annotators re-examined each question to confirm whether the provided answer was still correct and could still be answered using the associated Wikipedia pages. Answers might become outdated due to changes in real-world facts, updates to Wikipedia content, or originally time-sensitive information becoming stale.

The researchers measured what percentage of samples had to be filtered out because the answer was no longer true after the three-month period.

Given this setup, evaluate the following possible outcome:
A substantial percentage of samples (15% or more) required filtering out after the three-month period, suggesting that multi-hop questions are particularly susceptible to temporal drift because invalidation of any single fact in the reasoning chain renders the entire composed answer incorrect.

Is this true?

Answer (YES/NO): NO